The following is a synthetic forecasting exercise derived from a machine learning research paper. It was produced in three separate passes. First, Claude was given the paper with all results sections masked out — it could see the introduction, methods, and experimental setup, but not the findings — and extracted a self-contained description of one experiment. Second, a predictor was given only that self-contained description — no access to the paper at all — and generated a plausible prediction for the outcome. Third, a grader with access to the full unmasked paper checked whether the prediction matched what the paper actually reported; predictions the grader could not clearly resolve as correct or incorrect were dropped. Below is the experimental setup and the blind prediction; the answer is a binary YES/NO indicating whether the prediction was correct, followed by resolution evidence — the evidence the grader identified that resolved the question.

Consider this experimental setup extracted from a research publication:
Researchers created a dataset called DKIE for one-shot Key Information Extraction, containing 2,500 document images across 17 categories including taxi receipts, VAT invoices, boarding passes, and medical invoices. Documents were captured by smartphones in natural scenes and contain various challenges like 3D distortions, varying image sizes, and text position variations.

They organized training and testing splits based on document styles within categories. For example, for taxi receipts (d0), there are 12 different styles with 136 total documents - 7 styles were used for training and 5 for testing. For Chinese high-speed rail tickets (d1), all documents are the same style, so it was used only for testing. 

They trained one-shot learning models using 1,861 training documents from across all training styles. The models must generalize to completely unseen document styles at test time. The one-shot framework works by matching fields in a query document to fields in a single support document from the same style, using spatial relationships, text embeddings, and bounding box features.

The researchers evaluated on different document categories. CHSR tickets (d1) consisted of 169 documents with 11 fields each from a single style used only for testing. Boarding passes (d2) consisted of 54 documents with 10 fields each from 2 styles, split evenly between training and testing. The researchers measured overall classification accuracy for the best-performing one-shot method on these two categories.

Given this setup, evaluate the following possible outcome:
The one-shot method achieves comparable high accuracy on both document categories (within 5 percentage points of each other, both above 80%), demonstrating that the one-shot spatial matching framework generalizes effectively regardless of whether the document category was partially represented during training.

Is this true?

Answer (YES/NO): NO